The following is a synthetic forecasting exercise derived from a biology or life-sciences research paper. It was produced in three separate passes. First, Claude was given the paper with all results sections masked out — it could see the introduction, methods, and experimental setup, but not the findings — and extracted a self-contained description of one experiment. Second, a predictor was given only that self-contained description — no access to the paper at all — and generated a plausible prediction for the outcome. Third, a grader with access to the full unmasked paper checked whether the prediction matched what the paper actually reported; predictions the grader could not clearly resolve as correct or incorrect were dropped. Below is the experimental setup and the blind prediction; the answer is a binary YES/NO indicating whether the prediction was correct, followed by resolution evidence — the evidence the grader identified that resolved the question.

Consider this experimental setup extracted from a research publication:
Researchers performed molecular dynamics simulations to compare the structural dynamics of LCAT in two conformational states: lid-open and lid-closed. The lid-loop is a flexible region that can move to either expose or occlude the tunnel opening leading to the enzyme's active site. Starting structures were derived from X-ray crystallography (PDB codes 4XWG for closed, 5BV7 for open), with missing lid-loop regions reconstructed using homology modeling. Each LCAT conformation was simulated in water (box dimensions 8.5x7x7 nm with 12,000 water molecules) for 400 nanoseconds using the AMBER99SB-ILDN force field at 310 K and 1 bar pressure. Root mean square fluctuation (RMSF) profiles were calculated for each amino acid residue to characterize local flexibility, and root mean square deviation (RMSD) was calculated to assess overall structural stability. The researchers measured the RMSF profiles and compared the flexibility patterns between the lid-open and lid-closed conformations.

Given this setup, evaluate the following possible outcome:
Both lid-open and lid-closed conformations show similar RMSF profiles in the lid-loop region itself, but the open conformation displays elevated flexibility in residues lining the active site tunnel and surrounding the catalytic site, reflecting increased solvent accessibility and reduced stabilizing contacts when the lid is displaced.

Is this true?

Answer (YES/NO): NO